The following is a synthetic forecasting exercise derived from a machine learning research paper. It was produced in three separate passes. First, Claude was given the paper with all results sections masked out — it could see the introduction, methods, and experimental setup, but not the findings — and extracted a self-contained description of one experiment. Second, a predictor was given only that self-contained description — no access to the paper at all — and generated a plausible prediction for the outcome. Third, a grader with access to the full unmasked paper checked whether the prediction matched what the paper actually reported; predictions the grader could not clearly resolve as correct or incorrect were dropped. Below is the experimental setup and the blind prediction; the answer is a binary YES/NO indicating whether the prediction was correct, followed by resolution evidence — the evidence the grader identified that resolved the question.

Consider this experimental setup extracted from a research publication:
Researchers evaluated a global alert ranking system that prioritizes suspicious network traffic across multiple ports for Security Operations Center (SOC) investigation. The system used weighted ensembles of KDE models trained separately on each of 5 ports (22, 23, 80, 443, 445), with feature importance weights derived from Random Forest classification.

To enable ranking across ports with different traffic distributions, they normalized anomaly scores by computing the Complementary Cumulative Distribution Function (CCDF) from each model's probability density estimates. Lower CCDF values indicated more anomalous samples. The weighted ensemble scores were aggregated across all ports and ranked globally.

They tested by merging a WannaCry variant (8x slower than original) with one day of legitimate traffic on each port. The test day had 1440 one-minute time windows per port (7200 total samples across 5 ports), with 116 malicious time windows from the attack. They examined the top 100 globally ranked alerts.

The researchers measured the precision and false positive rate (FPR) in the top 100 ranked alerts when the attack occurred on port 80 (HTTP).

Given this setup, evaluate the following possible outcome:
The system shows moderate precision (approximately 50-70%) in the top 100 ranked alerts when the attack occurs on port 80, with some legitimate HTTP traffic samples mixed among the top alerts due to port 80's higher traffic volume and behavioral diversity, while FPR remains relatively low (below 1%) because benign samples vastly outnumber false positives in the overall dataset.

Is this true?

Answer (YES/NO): NO